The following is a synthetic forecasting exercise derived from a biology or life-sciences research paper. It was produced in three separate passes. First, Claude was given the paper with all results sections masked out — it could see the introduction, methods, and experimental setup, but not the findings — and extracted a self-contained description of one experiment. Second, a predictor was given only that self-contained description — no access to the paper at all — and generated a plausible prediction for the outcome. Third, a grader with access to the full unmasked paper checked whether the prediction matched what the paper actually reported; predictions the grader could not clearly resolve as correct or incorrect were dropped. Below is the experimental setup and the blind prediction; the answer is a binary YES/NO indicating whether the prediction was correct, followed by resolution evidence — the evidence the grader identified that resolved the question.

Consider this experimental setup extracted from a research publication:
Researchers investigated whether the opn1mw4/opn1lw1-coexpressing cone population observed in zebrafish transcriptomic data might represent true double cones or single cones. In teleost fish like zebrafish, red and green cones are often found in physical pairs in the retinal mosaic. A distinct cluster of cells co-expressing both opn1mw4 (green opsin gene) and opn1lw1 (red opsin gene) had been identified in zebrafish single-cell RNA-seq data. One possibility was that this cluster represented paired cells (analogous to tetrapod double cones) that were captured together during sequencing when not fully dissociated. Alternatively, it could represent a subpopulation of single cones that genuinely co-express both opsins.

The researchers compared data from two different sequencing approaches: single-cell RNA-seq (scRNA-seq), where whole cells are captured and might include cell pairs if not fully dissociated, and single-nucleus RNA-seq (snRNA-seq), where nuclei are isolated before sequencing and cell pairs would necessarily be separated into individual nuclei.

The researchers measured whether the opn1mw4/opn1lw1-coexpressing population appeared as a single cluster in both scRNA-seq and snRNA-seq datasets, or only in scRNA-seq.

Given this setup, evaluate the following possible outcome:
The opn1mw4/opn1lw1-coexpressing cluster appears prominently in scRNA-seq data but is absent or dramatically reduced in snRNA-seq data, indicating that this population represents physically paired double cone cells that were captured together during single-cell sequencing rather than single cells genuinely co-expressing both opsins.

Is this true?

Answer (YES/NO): NO